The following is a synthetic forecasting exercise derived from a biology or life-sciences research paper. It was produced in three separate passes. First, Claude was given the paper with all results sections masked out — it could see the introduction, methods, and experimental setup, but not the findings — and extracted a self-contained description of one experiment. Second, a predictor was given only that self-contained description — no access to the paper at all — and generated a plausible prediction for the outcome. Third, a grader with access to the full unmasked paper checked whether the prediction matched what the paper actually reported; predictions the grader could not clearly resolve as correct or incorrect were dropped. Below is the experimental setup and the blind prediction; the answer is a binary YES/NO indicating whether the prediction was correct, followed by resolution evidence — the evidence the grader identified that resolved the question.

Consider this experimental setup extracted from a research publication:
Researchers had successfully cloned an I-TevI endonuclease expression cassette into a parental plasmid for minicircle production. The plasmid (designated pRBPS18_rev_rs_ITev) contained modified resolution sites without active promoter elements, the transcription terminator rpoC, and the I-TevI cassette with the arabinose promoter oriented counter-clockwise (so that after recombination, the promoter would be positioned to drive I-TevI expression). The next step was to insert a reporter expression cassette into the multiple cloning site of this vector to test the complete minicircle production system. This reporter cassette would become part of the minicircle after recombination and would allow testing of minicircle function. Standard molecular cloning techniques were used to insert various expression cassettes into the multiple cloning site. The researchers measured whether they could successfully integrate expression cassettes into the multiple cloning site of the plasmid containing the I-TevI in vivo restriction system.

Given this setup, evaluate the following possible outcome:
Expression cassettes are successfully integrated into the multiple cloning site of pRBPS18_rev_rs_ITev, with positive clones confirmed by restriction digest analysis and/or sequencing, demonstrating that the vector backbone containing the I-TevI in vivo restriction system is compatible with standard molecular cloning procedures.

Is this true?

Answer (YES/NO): NO